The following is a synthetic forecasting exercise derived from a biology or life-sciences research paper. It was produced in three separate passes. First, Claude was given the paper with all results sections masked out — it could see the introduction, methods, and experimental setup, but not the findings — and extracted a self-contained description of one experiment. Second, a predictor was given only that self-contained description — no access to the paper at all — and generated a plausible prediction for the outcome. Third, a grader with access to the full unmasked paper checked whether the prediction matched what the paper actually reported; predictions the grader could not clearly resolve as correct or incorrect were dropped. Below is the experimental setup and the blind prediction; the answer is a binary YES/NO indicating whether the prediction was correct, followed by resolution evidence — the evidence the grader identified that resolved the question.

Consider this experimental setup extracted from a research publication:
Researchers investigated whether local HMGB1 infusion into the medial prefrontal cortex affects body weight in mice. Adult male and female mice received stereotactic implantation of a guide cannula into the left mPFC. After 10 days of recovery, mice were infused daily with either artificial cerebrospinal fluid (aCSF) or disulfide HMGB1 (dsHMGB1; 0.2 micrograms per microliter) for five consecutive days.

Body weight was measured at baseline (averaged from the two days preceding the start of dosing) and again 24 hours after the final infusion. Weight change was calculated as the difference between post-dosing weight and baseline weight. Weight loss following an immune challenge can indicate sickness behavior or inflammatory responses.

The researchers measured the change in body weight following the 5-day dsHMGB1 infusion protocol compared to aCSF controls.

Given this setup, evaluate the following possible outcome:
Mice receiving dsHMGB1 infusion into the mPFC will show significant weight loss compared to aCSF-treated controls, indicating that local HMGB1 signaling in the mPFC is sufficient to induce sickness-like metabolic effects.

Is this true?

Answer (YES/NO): NO